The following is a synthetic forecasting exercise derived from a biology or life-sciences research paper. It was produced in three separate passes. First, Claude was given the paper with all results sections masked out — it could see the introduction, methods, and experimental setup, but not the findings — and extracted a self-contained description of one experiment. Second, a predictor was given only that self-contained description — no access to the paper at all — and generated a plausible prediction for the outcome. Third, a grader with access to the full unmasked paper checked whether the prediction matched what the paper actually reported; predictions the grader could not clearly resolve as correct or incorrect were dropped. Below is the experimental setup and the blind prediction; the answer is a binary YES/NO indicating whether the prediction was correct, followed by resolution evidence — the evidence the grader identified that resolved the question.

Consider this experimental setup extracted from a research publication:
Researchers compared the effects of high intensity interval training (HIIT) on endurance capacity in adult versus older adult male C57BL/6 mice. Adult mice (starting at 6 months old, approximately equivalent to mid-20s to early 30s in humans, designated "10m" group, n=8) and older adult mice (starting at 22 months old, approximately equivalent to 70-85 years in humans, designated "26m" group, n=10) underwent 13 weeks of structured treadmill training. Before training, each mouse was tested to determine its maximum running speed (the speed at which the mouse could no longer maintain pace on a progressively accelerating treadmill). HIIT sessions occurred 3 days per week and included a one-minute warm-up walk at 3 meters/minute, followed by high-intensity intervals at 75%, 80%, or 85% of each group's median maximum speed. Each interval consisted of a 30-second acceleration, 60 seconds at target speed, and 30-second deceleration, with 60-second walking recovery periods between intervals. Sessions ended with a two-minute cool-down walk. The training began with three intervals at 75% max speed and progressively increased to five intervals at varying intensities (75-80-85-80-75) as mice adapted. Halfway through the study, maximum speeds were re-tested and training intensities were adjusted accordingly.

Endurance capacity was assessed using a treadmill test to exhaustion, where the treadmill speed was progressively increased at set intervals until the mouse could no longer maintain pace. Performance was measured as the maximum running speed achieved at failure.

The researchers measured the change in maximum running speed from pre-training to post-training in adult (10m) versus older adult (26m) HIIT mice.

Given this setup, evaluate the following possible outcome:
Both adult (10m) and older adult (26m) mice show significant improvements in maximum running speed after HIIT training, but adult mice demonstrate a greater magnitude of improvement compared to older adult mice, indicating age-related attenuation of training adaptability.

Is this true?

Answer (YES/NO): NO